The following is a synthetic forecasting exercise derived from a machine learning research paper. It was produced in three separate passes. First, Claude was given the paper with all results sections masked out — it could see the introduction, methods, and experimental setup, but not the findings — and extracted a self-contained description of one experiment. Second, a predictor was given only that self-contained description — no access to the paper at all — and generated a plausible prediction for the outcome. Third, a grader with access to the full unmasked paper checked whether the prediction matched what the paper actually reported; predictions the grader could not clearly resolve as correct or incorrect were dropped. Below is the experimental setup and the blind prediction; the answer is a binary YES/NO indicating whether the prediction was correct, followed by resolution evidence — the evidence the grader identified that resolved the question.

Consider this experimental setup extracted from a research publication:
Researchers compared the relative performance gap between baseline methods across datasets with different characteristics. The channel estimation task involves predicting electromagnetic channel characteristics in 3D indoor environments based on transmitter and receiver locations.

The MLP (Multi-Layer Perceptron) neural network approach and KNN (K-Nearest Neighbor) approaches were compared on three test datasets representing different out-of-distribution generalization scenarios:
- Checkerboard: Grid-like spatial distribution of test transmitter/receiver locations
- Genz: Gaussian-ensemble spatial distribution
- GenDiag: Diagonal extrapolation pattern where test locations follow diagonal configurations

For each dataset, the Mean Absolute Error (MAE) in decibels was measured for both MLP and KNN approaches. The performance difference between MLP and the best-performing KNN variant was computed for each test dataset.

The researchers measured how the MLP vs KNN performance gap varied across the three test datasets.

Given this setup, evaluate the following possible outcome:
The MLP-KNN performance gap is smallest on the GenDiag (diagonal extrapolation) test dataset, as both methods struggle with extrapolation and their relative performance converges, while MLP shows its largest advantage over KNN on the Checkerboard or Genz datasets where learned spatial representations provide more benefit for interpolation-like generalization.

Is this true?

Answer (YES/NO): YES